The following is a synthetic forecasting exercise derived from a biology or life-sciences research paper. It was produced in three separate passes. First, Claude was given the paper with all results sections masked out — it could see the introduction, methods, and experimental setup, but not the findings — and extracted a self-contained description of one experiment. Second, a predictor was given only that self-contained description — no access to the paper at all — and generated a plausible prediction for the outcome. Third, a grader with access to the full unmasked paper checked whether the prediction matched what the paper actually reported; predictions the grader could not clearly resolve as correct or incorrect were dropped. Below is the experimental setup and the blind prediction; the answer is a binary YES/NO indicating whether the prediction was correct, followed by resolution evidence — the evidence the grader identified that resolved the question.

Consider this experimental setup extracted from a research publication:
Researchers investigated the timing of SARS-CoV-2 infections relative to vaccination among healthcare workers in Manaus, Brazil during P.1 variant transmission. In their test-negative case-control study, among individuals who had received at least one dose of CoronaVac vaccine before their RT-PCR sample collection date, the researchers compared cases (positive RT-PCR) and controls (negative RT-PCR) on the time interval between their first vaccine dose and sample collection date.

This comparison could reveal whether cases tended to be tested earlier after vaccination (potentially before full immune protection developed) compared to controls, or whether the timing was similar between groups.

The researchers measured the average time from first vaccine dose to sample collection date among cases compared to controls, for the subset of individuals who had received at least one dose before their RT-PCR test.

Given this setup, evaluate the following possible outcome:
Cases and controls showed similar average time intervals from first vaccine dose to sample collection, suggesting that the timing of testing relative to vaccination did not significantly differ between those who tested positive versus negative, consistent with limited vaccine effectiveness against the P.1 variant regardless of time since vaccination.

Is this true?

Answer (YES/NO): NO